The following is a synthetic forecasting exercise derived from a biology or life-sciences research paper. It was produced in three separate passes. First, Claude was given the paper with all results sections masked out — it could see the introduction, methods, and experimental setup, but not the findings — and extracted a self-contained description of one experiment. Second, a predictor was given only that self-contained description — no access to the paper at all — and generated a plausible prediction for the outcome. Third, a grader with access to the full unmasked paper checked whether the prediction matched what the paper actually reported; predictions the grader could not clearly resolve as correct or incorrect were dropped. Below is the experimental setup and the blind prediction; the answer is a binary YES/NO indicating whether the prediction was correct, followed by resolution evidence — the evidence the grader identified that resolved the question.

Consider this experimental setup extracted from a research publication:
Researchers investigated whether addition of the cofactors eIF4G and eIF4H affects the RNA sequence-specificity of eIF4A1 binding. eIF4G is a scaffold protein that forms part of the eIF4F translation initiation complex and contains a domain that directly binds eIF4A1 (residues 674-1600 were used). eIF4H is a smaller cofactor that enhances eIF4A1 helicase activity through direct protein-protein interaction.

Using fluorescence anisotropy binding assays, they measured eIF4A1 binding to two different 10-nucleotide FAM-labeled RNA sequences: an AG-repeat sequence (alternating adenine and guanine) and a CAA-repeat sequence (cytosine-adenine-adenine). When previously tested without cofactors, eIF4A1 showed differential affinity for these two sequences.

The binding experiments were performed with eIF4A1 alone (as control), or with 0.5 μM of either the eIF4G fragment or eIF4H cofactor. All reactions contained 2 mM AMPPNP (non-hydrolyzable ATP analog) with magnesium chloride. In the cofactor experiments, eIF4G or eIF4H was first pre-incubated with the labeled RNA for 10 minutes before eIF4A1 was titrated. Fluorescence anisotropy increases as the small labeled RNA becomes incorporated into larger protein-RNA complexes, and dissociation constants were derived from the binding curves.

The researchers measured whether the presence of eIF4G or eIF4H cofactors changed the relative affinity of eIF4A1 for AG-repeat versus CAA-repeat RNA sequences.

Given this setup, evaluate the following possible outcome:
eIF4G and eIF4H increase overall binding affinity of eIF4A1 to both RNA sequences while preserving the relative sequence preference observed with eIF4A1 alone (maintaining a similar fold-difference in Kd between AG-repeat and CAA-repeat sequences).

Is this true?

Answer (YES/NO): NO